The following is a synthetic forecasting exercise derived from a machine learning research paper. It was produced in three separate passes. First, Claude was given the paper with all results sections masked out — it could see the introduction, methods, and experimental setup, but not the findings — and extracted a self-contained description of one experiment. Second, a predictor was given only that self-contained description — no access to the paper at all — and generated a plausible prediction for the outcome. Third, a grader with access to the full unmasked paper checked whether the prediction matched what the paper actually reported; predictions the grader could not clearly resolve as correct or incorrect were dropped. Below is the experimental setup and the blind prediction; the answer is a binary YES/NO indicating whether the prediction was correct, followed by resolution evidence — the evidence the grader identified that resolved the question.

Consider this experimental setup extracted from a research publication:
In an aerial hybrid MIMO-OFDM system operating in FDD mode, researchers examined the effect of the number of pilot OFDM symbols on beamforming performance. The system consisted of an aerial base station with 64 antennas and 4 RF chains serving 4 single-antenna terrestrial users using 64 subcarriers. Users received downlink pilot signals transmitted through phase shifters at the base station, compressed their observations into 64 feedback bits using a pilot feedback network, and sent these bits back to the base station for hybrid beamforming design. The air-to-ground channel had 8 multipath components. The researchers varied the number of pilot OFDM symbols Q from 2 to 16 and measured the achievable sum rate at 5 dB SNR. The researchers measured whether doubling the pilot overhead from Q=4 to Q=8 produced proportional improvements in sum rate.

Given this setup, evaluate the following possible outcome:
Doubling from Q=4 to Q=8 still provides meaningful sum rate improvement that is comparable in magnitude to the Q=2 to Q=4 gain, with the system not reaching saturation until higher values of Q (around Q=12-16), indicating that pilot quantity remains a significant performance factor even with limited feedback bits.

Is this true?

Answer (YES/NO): NO